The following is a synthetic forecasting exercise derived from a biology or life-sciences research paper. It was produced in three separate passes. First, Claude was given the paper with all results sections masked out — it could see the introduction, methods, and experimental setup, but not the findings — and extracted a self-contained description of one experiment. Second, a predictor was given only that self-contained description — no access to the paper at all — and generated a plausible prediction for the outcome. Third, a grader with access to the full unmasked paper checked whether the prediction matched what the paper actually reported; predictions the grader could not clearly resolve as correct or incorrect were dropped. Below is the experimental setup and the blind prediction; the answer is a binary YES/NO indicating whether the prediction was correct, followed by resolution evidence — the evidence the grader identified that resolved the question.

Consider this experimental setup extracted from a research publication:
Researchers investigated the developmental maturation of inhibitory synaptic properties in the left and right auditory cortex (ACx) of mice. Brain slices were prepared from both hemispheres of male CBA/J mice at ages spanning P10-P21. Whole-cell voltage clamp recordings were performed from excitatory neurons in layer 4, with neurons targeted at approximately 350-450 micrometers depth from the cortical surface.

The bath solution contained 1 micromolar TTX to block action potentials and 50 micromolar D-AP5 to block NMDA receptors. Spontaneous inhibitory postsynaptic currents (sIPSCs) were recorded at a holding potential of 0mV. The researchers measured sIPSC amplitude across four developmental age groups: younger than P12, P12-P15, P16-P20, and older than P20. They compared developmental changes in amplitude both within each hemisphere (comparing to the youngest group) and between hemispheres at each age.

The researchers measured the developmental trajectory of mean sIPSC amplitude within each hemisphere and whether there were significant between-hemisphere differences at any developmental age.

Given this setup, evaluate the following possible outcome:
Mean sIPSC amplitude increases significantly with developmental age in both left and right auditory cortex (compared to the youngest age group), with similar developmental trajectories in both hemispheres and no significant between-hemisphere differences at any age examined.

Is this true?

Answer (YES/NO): NO